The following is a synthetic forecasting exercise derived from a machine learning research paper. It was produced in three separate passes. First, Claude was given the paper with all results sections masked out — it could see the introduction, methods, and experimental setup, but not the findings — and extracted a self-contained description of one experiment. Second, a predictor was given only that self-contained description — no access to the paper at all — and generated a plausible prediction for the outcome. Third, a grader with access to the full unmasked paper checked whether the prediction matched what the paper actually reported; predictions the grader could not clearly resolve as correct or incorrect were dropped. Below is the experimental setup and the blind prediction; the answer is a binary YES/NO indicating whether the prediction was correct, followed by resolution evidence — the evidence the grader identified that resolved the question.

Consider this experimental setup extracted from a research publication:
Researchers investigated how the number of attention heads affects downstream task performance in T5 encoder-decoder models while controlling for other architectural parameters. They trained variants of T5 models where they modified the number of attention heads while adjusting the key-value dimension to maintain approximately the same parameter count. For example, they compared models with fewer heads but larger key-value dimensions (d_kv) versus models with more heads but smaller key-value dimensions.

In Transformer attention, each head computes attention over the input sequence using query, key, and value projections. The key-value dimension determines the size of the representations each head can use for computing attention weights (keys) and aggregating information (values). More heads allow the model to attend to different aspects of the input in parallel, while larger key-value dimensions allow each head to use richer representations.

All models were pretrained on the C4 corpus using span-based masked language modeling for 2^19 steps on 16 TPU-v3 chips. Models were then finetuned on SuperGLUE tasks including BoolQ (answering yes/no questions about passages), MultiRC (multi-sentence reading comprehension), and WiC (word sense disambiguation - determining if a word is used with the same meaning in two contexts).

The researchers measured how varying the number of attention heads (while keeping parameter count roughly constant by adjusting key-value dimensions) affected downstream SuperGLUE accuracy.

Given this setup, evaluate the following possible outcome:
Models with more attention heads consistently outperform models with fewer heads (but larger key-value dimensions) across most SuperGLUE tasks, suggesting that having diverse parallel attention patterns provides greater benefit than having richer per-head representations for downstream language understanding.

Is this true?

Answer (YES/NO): NO